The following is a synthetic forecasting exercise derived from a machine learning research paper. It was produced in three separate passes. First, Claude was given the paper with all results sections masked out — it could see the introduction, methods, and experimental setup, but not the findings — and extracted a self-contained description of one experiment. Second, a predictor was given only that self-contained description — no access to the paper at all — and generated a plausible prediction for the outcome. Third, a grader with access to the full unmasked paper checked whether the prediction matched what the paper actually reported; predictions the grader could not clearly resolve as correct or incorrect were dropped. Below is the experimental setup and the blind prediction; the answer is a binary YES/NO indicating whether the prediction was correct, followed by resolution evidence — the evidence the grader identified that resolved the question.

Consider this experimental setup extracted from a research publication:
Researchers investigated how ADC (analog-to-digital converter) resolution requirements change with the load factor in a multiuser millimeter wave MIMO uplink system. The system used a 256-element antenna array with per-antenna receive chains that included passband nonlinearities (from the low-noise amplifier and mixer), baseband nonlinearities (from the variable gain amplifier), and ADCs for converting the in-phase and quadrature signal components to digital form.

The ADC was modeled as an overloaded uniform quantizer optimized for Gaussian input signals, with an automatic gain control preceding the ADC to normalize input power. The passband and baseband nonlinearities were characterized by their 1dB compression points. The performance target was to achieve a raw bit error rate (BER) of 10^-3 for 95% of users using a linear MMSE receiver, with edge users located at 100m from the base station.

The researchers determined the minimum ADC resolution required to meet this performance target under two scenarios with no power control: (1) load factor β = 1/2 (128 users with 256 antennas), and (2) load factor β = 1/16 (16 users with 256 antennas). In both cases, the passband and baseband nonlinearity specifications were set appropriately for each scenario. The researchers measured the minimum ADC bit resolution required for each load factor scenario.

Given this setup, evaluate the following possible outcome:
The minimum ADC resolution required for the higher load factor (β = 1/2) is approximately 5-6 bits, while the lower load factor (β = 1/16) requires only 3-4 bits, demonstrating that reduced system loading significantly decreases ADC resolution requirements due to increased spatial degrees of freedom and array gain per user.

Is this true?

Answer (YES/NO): YES